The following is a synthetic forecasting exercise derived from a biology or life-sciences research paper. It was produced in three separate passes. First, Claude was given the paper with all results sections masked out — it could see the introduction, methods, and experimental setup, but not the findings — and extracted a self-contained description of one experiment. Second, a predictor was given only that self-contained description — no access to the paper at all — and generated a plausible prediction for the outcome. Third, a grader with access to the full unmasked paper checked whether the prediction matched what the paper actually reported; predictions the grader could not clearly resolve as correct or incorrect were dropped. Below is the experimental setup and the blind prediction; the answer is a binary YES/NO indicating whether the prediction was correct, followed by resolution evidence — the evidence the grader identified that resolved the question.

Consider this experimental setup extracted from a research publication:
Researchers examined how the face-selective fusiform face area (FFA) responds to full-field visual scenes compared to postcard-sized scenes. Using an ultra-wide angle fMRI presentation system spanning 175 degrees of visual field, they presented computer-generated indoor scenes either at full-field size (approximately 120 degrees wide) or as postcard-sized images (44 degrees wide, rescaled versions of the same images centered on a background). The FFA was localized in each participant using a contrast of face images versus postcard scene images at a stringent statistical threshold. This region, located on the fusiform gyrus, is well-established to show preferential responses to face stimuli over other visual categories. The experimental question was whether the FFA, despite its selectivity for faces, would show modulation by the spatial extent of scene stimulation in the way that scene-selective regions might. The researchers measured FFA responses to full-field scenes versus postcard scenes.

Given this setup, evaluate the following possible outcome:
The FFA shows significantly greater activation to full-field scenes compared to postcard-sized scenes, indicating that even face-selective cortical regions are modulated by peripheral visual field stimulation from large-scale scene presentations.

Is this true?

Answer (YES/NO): YES